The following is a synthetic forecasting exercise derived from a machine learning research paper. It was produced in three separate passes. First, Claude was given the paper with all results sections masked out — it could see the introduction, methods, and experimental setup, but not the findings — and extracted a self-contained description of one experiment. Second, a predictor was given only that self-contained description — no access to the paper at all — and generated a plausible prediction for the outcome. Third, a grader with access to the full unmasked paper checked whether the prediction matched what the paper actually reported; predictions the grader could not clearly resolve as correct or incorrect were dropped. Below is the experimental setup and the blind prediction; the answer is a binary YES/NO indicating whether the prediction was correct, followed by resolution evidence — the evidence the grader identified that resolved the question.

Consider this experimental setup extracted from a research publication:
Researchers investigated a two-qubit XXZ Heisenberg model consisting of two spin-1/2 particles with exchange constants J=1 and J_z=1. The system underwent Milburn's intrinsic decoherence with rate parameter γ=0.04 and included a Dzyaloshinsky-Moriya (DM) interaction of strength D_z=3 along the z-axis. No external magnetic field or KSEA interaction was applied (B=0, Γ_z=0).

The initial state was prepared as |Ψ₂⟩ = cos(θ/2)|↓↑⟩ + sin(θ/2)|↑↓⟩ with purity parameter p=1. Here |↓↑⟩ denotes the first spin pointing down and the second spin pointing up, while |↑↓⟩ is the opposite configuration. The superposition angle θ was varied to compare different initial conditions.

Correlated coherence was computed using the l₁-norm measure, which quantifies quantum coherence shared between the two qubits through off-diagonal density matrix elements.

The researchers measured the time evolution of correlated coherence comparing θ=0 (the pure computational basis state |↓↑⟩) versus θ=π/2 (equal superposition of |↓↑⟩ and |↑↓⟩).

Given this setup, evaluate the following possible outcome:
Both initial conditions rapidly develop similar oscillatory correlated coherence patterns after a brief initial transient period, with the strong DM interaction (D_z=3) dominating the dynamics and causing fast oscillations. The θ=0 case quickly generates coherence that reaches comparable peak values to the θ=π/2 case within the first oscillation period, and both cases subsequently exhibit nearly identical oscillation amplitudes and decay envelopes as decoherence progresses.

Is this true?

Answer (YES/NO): NO